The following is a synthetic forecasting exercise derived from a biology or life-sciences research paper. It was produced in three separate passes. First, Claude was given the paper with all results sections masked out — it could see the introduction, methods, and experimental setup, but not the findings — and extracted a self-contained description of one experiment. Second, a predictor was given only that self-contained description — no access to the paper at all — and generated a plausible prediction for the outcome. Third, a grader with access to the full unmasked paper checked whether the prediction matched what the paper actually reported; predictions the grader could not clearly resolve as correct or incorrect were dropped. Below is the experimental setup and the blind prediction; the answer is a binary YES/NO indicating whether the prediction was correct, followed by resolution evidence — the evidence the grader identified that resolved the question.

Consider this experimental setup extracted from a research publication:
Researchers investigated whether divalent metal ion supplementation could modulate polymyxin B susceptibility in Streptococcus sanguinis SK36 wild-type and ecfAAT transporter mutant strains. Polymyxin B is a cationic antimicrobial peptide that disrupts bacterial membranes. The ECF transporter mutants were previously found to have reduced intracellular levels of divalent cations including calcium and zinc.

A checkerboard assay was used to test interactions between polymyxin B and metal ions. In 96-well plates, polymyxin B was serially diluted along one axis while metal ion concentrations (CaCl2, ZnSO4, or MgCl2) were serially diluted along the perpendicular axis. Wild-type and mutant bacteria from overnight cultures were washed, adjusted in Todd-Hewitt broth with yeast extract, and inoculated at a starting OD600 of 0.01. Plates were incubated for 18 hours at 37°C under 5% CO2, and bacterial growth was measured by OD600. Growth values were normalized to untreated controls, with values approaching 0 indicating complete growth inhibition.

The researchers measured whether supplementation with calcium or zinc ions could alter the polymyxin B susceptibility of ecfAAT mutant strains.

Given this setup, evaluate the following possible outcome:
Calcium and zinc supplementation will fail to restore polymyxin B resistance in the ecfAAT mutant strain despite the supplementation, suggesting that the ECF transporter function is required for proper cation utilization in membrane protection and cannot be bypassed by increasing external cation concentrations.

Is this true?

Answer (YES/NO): NO